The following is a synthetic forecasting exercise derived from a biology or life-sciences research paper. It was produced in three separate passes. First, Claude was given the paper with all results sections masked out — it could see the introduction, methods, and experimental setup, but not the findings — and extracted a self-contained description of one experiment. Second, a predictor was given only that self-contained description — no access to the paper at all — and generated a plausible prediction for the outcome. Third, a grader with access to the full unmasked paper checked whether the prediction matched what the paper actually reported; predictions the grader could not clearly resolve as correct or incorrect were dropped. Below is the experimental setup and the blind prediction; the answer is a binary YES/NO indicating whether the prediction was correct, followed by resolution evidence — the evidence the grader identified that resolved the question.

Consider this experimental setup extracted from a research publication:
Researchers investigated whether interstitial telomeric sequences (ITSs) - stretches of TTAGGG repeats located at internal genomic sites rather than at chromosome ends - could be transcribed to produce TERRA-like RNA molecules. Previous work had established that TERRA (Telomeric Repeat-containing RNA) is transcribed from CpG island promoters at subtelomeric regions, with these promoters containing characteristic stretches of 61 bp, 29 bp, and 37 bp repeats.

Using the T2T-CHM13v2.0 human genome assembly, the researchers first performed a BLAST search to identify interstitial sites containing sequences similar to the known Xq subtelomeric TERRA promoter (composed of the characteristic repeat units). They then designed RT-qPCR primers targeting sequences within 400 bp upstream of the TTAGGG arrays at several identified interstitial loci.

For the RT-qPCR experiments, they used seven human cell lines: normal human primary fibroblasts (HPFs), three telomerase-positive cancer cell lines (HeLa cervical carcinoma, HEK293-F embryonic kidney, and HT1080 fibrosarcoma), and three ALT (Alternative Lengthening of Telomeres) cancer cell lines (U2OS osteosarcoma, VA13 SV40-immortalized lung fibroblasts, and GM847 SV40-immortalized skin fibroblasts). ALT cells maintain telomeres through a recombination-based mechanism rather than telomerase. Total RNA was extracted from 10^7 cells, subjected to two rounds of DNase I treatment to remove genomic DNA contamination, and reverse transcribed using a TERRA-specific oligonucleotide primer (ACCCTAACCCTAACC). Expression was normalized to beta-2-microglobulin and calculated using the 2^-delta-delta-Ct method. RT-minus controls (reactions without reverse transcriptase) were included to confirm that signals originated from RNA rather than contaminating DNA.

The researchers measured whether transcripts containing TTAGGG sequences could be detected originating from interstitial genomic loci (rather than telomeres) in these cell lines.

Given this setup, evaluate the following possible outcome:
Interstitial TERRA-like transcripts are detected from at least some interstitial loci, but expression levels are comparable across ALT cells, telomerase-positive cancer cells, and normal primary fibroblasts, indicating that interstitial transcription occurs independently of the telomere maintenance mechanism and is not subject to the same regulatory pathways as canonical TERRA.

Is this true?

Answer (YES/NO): NO